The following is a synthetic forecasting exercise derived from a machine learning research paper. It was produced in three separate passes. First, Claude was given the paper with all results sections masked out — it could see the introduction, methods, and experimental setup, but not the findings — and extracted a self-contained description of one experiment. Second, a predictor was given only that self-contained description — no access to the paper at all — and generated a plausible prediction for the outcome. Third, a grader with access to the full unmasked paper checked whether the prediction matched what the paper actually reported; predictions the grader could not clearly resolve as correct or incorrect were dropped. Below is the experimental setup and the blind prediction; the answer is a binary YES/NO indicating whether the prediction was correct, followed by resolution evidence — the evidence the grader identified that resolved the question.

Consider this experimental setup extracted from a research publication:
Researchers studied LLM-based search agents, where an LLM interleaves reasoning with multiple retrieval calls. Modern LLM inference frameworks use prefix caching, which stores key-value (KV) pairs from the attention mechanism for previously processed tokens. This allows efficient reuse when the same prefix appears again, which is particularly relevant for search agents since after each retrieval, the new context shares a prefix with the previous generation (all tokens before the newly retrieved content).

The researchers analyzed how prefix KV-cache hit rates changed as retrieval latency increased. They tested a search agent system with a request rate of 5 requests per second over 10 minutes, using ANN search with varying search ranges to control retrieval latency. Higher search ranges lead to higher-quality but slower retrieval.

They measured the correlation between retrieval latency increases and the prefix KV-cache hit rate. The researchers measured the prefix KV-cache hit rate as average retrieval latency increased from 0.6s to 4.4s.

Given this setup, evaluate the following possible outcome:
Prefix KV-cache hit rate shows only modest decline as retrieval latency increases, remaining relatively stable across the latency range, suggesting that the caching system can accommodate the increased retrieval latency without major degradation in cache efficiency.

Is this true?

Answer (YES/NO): NO